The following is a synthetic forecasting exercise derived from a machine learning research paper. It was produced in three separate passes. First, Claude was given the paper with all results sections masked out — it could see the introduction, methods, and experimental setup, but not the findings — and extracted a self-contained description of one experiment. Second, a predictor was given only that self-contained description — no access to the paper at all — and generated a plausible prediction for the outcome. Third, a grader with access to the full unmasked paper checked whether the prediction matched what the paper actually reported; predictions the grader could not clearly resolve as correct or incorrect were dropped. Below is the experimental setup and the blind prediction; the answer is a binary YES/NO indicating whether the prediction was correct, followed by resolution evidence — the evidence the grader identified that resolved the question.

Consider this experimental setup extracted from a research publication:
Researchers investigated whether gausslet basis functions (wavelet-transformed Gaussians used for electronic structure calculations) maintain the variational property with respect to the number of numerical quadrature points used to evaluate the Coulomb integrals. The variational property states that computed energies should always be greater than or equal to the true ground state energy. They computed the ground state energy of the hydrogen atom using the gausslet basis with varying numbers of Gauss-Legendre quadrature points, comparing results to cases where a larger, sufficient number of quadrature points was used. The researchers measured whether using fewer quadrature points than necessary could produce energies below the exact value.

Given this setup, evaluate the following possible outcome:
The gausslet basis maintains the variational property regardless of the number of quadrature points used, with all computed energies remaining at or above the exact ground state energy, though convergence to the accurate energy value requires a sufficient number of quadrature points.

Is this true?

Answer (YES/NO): NO